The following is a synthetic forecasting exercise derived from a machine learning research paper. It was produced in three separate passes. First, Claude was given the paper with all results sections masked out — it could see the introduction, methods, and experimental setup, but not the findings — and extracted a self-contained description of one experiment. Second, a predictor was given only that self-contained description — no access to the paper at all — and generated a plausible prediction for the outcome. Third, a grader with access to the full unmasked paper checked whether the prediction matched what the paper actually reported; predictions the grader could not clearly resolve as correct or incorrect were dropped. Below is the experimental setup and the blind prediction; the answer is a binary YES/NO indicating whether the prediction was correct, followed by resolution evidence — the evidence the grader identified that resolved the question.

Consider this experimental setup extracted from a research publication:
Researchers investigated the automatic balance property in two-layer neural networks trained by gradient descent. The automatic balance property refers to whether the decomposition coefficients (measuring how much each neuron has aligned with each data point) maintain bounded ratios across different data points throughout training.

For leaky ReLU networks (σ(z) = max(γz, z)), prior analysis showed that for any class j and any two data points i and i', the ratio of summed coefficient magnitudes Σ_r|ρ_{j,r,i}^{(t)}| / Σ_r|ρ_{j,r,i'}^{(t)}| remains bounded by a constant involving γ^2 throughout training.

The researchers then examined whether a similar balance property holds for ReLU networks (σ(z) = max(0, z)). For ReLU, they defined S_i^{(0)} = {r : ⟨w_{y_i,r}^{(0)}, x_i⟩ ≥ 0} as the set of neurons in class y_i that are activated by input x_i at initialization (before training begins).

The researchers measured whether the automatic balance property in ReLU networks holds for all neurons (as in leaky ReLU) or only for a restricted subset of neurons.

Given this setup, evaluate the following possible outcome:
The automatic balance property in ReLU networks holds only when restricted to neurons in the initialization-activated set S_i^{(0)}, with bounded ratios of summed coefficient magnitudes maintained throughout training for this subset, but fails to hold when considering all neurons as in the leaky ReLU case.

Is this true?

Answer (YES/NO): NO